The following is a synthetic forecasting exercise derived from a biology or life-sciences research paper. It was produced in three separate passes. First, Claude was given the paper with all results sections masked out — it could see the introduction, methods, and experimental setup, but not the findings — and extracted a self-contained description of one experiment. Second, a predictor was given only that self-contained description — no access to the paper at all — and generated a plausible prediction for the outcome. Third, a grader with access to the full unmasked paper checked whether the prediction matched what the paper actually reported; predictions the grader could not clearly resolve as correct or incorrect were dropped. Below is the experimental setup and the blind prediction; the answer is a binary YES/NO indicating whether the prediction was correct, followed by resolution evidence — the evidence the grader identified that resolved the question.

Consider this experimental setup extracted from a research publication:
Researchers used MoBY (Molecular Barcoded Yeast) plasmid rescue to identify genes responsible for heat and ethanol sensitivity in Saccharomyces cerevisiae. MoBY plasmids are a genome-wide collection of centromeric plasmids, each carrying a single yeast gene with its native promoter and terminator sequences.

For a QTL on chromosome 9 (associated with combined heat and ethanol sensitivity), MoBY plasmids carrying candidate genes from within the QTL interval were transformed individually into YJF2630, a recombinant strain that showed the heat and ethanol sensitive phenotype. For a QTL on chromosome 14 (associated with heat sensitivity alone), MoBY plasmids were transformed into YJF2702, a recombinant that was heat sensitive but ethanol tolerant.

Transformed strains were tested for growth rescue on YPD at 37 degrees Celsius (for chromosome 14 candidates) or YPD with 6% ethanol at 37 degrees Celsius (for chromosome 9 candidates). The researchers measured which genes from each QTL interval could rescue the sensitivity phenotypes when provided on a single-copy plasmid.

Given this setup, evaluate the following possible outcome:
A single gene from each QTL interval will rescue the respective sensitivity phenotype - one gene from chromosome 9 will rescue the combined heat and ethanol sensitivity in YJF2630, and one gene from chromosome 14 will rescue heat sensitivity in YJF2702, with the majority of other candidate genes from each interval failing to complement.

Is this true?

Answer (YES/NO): YES